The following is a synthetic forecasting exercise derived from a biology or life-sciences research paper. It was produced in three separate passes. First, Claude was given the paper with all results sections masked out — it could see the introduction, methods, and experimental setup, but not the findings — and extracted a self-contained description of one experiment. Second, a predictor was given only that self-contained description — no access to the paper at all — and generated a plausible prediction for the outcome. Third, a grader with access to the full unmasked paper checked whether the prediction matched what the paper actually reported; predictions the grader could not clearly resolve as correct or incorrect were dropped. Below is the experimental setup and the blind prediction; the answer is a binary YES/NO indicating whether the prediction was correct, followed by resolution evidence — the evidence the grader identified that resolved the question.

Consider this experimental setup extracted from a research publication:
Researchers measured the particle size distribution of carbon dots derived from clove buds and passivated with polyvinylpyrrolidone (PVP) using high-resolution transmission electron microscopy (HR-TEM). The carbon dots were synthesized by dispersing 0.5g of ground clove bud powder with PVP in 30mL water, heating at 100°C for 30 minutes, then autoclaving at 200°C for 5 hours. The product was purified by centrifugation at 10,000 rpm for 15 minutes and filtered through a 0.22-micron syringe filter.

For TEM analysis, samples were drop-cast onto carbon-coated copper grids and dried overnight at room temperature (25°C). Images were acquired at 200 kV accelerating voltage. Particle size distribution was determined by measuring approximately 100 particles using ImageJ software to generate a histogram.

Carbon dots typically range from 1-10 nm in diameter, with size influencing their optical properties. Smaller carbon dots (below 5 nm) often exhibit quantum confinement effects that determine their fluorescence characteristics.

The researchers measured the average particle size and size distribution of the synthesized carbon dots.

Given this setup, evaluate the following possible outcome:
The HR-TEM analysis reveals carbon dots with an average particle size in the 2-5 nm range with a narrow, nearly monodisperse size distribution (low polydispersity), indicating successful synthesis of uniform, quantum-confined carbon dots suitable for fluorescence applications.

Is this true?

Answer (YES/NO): NO